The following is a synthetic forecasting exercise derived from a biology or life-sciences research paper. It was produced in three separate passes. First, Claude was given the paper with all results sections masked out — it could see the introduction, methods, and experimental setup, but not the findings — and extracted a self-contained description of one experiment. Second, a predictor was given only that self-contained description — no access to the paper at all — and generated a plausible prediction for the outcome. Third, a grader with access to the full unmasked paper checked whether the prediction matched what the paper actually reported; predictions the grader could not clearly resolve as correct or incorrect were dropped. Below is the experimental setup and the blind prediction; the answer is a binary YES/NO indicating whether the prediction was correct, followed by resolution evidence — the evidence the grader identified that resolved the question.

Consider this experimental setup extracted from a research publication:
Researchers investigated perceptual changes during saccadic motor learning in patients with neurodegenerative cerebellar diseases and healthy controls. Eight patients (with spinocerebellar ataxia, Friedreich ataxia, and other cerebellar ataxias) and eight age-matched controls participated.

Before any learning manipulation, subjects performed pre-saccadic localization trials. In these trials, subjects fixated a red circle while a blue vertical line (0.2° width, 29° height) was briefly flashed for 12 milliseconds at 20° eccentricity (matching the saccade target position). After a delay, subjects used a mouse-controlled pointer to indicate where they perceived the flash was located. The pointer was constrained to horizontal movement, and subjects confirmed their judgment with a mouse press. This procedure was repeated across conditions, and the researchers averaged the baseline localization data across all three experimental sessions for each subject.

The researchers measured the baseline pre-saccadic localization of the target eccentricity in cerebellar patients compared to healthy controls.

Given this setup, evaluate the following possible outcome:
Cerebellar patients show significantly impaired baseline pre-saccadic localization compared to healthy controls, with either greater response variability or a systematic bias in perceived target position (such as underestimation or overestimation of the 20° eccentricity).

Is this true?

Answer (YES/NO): YES